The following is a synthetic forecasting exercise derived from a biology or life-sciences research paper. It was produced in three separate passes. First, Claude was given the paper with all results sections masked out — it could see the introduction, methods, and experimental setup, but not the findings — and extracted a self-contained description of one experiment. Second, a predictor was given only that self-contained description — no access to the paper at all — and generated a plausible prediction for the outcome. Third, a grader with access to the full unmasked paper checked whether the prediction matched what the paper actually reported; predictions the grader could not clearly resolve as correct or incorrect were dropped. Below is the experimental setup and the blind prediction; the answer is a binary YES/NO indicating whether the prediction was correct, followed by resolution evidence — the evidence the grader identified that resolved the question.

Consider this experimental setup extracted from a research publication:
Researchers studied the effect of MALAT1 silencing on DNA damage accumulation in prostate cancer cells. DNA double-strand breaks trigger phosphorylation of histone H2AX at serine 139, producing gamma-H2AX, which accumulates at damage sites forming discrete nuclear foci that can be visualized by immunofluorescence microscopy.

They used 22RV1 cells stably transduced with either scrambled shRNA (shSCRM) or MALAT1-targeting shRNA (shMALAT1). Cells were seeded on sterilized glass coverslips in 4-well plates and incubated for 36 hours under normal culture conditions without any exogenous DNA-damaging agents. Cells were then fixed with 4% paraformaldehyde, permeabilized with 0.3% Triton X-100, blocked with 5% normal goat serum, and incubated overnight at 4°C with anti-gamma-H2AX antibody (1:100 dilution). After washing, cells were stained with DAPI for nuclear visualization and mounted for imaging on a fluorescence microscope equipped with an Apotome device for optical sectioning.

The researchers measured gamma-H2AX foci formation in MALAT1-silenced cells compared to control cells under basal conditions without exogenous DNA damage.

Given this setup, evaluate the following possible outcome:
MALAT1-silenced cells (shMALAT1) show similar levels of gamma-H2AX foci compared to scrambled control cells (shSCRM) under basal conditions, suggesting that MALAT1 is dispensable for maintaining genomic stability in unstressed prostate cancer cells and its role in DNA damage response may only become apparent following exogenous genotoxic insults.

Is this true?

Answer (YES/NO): NO